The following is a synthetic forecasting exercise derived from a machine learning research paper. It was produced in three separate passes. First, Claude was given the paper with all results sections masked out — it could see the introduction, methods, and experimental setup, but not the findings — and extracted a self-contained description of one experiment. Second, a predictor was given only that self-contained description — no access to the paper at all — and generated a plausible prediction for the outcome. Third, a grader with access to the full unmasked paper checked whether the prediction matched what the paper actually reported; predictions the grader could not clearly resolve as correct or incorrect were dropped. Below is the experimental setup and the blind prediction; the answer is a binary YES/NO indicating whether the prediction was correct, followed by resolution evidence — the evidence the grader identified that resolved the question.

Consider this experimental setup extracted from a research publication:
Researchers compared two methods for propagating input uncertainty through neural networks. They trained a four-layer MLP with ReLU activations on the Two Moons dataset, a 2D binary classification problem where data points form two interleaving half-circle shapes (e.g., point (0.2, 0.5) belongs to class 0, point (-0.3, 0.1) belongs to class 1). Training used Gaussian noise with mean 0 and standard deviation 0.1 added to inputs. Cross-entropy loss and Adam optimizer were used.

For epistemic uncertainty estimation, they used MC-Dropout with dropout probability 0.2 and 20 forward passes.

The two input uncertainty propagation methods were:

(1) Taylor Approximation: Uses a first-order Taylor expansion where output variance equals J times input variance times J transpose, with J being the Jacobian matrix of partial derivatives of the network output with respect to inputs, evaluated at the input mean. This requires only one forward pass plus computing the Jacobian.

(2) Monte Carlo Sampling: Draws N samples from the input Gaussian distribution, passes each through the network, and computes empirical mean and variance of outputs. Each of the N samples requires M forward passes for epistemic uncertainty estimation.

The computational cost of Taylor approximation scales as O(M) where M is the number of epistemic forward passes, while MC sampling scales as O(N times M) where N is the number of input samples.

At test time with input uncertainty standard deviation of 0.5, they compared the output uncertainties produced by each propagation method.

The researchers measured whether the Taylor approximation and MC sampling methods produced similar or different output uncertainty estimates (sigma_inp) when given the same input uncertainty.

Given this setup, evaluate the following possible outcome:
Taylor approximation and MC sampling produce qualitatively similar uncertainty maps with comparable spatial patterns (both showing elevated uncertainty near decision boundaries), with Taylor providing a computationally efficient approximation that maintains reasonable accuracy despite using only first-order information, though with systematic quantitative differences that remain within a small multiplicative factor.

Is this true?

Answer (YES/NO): NO